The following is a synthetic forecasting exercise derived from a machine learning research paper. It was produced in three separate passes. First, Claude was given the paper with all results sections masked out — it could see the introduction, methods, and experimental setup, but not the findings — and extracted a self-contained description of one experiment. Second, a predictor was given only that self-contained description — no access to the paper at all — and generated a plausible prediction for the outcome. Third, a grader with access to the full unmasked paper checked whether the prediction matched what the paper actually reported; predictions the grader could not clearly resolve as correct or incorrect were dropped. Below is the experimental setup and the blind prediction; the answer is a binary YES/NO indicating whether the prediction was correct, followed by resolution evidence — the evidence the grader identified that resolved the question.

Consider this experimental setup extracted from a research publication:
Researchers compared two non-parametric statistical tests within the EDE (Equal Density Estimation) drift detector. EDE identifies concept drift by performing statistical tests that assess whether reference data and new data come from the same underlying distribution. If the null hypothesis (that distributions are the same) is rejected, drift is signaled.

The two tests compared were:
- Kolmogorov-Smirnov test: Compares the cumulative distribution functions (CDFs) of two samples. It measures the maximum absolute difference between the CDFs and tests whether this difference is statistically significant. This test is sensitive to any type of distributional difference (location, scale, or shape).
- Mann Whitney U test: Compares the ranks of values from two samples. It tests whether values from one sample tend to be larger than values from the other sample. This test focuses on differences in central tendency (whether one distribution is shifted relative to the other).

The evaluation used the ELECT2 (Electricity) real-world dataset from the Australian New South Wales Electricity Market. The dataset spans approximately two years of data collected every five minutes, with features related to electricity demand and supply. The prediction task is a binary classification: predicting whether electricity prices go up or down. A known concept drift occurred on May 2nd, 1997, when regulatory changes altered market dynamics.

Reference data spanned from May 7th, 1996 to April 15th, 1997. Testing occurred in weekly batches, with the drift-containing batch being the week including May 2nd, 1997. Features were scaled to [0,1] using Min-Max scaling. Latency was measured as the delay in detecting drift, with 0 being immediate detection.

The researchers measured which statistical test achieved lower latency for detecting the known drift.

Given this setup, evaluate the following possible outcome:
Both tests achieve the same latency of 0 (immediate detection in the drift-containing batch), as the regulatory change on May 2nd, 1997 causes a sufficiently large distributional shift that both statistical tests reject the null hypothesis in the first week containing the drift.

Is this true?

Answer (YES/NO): YES